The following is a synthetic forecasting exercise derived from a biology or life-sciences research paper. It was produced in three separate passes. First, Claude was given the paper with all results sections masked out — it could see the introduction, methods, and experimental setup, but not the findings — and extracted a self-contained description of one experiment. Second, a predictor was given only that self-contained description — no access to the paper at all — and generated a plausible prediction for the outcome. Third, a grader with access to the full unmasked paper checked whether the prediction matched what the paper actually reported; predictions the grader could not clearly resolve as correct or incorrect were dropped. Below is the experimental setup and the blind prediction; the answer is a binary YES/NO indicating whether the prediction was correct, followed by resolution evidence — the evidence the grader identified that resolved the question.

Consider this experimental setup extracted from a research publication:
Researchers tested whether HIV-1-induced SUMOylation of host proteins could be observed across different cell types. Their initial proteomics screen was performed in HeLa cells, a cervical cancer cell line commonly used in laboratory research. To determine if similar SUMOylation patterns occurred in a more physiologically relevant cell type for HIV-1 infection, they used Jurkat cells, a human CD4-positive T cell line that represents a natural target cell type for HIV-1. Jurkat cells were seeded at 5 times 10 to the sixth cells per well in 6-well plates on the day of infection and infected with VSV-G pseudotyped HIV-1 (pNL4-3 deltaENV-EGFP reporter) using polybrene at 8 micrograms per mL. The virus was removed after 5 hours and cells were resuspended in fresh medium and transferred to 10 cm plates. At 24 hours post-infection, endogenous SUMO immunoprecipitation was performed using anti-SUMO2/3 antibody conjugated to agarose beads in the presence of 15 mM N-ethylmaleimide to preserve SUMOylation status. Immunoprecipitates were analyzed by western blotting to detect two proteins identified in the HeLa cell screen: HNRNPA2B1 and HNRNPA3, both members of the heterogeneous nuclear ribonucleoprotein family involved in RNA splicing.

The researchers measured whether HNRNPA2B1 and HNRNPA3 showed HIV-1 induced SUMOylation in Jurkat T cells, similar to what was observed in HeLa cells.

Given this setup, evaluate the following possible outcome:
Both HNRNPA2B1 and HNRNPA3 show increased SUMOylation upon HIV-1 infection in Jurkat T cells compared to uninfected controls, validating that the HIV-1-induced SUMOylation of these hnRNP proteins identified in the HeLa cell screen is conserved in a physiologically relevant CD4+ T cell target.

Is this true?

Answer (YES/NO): YES